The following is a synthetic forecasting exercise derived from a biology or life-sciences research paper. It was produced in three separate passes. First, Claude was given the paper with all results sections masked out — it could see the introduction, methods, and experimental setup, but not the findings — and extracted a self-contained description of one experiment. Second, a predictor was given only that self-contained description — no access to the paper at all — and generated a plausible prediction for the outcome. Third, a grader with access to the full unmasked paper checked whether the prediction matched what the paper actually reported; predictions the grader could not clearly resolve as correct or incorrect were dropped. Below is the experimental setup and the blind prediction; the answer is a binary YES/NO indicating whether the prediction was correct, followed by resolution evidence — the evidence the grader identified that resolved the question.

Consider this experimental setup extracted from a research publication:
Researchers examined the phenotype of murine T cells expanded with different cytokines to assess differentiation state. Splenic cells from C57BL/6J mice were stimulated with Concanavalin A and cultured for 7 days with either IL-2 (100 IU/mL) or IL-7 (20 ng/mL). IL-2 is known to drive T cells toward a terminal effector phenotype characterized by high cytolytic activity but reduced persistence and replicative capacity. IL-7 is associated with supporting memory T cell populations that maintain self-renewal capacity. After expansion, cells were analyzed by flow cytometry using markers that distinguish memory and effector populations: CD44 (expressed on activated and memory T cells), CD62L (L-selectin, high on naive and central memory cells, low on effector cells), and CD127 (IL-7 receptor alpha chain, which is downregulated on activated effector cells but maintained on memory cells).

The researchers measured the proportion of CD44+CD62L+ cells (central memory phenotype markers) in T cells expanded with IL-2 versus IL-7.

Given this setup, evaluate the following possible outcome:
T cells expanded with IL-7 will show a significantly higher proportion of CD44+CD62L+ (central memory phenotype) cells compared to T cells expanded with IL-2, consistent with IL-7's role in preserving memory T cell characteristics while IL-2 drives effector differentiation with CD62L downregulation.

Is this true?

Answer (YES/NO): YES